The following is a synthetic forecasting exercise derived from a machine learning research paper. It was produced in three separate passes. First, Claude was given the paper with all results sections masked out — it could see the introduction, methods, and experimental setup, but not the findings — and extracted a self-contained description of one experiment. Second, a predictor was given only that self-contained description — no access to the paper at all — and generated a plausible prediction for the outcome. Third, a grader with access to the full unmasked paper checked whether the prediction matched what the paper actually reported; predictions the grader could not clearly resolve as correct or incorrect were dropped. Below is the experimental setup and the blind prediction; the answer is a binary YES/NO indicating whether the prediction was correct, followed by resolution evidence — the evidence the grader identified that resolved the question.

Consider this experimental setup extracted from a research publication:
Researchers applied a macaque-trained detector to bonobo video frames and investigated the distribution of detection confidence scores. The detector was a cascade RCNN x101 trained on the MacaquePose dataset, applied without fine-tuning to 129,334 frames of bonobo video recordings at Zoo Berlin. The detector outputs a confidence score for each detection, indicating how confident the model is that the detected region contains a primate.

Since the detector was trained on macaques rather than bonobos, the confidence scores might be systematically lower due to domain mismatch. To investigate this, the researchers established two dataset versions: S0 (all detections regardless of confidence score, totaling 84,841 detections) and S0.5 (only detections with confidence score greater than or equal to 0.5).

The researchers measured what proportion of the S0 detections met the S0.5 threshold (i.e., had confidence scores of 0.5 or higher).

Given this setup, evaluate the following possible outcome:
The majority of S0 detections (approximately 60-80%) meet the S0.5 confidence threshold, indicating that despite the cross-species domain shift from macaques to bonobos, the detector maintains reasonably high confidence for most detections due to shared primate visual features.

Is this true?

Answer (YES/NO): YES